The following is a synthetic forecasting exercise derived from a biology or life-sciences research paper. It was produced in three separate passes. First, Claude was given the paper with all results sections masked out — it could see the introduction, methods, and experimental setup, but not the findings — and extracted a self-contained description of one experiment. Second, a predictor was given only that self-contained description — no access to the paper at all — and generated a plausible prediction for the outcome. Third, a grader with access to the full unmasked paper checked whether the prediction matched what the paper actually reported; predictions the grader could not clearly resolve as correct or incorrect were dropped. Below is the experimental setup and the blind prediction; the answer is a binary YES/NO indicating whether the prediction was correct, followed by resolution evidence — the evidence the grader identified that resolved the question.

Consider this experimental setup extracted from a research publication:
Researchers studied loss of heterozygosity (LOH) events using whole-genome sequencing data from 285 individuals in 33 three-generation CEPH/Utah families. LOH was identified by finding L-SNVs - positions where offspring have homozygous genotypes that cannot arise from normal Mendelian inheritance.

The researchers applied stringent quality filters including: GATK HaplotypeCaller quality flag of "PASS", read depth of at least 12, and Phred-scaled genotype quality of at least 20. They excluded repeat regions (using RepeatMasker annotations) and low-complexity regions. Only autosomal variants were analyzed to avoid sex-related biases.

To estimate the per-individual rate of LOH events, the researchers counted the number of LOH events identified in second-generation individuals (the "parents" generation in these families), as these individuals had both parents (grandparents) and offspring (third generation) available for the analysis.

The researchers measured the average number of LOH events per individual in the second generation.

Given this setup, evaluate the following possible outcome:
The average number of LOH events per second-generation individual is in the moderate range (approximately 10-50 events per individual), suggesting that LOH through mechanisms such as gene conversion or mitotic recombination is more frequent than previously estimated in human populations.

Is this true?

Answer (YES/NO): YES